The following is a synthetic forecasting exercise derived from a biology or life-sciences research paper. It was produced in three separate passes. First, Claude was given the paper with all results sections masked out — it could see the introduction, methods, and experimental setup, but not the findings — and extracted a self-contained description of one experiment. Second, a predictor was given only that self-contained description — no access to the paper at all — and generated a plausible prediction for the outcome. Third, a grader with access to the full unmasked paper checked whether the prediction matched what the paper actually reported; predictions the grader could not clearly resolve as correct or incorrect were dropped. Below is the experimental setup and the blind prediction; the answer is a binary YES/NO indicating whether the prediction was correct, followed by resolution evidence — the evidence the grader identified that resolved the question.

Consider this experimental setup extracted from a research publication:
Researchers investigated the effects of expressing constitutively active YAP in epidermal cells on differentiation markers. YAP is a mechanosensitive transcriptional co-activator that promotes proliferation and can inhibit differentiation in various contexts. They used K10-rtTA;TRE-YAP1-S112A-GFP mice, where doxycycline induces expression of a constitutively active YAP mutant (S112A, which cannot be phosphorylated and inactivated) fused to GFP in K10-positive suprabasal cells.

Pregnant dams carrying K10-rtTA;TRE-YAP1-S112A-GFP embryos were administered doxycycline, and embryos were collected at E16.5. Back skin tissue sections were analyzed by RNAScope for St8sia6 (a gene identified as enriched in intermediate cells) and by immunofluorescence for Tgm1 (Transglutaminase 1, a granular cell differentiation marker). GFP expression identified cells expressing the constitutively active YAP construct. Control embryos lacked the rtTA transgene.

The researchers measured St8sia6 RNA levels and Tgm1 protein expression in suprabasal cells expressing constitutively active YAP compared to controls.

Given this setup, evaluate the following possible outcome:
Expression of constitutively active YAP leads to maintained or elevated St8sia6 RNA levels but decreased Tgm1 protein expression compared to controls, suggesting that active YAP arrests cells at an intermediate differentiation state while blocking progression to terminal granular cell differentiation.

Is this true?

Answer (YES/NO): NO